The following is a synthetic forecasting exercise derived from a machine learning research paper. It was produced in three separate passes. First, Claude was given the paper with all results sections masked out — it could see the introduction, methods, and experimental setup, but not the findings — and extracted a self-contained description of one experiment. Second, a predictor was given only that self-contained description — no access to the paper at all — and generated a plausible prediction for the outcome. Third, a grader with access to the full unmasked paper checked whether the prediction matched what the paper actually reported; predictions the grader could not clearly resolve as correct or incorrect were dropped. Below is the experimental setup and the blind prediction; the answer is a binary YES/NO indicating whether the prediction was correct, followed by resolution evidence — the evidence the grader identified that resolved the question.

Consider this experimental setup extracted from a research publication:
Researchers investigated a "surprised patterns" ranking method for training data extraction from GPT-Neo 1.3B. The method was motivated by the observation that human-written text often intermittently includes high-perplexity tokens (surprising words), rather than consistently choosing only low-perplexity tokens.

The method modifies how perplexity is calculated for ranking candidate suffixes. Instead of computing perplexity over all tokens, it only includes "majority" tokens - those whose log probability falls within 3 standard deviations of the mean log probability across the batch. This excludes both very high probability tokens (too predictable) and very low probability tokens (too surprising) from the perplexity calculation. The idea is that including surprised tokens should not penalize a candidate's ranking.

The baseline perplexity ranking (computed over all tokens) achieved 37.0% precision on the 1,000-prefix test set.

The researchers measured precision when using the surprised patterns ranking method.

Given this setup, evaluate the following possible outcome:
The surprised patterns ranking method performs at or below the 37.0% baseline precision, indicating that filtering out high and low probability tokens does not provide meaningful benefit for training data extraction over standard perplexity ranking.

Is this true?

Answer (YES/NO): NO